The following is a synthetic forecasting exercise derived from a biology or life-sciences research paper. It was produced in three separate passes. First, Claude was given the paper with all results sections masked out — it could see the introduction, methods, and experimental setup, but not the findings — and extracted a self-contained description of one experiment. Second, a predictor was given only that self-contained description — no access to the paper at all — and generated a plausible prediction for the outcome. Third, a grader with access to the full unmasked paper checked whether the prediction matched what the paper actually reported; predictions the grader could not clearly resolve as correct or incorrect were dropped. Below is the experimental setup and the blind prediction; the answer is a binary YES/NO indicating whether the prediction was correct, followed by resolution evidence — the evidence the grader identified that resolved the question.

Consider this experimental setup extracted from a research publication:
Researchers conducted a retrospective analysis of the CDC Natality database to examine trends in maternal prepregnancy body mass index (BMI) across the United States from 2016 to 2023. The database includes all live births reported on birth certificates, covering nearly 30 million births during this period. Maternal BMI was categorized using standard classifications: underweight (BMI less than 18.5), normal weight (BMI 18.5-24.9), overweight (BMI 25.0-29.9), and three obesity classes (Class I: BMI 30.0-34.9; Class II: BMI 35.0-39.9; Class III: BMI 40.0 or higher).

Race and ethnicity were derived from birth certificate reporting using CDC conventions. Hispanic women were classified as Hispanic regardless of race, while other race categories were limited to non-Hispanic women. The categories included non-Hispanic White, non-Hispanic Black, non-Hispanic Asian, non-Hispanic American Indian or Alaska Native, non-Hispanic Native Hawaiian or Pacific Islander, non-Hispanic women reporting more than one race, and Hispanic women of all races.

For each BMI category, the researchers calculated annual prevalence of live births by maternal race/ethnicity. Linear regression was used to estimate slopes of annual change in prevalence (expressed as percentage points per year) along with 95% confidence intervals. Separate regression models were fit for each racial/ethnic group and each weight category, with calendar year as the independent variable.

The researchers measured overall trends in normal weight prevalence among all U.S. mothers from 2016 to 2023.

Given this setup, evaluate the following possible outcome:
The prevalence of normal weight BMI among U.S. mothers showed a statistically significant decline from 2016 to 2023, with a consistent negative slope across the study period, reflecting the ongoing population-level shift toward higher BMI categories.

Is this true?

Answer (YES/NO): YES